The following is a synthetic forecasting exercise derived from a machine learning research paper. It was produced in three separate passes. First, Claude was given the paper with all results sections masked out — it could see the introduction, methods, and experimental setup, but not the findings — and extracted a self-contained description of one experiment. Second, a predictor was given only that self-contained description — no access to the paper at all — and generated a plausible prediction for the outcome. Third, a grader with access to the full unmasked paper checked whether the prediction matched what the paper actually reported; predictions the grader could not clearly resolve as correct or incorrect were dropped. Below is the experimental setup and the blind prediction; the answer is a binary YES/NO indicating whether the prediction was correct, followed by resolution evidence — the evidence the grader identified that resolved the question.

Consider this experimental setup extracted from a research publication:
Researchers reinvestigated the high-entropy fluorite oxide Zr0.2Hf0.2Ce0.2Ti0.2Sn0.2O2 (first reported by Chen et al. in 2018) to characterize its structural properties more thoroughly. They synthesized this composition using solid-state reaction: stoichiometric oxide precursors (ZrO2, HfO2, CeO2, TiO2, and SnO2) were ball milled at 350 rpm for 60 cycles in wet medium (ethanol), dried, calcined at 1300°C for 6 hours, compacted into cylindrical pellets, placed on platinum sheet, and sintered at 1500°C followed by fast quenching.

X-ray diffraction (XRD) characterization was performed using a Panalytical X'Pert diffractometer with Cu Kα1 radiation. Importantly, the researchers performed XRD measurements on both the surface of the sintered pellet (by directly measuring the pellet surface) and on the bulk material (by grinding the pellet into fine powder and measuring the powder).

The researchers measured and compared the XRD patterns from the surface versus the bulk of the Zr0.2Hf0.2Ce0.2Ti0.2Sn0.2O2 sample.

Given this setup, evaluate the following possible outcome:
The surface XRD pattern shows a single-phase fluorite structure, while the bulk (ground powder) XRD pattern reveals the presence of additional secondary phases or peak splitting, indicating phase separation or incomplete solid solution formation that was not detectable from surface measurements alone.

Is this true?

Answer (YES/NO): YES